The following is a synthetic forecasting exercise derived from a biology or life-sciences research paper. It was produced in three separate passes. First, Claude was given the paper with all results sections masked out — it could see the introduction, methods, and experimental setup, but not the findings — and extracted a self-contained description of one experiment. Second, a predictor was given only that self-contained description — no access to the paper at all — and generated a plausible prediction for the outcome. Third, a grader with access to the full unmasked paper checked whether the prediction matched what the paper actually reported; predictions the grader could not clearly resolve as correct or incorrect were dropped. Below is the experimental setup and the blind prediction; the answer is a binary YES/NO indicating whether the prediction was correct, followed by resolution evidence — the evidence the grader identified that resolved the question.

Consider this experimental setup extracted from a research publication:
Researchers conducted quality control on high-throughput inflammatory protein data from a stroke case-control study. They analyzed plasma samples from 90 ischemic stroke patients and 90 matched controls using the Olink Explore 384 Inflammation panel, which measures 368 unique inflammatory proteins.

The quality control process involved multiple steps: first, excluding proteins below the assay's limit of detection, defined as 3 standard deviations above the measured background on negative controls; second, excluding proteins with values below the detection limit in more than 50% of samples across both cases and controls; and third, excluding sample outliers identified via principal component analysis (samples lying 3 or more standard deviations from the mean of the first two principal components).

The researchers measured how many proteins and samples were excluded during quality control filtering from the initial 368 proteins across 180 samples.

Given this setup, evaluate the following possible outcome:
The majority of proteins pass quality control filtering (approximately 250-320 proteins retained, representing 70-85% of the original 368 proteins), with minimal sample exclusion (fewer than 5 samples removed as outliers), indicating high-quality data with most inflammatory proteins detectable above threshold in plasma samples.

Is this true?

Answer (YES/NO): NO